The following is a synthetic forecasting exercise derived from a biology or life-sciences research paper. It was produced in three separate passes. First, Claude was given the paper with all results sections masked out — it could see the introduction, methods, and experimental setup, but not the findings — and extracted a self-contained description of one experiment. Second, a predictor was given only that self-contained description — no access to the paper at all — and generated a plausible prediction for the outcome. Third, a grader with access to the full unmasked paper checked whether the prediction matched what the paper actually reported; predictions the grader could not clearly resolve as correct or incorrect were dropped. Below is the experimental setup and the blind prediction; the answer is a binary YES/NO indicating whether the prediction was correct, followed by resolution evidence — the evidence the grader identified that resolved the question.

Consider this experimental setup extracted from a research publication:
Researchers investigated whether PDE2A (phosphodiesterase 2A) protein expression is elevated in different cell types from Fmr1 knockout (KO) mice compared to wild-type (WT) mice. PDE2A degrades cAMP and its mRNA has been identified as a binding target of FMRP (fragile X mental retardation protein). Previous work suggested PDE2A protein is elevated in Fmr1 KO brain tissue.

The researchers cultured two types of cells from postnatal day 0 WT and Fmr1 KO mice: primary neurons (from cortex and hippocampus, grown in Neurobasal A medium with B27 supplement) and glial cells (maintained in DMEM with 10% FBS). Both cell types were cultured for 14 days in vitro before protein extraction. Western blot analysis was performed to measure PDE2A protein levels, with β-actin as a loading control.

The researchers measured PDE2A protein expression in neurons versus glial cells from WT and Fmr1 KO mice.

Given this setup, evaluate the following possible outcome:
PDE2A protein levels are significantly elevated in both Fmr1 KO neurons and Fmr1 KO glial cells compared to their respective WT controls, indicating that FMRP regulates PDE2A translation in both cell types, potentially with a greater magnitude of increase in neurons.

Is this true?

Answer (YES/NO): NO